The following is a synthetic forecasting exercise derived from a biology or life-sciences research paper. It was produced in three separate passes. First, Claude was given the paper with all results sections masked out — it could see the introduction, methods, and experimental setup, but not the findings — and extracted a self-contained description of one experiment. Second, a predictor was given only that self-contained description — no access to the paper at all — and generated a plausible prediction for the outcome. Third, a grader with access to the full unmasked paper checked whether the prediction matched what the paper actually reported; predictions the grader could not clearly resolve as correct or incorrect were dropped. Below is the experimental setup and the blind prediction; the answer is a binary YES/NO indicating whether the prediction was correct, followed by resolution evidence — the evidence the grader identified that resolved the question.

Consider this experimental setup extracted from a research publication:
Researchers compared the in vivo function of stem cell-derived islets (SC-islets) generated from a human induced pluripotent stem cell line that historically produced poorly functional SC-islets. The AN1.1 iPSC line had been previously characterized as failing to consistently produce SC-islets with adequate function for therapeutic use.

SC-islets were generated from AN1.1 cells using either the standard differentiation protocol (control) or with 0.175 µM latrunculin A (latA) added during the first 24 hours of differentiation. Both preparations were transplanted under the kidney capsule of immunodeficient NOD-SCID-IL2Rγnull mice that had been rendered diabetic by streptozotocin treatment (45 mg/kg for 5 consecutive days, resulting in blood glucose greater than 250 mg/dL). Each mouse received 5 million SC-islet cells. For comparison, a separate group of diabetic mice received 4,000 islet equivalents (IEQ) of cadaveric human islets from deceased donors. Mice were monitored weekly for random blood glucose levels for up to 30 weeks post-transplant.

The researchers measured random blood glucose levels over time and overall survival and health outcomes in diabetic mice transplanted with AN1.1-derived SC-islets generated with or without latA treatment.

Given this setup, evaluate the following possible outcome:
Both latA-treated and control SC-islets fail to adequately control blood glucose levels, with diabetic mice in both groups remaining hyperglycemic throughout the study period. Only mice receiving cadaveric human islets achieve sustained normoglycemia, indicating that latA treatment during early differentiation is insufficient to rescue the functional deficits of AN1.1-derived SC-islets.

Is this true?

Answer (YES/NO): NO